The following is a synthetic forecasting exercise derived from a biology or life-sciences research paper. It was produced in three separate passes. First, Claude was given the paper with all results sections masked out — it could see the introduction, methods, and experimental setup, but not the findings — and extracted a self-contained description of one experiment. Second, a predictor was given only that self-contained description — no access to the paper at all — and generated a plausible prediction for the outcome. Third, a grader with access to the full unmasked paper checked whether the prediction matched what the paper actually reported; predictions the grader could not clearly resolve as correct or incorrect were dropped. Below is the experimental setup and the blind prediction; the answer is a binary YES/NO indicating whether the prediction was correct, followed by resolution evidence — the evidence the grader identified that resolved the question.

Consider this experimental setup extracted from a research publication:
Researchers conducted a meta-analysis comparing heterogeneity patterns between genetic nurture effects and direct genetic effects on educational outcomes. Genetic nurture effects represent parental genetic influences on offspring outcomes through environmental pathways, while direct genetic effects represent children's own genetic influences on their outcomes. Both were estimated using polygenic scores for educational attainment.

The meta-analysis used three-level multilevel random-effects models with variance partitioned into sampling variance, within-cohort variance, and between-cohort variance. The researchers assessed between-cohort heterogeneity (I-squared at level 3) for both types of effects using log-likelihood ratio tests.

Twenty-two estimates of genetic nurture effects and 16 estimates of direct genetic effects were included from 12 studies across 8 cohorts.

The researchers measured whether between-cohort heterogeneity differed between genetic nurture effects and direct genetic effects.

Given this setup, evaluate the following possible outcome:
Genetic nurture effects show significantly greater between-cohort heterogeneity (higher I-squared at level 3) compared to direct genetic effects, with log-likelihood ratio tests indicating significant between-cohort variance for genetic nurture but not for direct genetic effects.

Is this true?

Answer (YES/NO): NO